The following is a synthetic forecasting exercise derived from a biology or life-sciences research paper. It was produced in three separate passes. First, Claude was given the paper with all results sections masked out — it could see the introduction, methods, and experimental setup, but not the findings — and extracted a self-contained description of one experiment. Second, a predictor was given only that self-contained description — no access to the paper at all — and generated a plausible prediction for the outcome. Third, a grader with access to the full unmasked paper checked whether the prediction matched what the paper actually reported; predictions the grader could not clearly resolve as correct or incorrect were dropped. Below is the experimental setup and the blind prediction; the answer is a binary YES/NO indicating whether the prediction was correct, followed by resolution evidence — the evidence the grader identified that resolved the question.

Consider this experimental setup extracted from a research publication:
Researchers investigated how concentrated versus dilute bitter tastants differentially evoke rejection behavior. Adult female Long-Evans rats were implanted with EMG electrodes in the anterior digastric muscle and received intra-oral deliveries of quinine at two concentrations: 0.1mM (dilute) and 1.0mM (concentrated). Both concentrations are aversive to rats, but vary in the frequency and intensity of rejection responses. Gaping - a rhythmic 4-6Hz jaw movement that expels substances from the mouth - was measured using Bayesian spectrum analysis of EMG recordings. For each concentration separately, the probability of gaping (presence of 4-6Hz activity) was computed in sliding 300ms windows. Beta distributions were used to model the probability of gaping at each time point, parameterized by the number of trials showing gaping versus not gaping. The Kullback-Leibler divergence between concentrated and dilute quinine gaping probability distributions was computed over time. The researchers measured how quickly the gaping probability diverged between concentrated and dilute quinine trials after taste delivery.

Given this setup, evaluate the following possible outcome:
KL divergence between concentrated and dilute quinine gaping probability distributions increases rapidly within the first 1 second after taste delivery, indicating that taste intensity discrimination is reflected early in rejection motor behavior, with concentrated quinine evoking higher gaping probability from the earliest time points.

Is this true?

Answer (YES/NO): NO